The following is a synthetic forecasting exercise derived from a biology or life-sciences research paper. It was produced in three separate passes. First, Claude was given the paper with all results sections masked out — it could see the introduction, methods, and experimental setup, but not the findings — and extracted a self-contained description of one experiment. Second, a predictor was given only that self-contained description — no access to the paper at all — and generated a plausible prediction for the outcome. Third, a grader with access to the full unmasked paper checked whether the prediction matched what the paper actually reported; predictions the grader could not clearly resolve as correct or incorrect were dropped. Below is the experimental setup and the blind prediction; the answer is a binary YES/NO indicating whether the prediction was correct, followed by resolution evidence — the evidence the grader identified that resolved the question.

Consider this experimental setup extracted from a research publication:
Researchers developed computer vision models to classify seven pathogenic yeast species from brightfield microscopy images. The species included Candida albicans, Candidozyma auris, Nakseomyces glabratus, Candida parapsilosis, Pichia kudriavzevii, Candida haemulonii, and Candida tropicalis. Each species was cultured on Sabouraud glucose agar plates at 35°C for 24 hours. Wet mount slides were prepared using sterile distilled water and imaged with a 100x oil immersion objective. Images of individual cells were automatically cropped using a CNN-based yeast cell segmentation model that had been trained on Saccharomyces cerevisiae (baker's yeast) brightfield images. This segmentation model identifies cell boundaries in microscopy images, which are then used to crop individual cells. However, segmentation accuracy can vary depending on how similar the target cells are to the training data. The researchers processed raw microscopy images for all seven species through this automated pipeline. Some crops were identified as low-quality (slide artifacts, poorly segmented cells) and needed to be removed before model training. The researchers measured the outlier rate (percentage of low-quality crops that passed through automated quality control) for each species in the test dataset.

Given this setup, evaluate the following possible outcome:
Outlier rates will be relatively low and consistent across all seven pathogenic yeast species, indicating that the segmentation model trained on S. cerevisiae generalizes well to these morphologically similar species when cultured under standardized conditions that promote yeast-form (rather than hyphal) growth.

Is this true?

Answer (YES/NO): NO